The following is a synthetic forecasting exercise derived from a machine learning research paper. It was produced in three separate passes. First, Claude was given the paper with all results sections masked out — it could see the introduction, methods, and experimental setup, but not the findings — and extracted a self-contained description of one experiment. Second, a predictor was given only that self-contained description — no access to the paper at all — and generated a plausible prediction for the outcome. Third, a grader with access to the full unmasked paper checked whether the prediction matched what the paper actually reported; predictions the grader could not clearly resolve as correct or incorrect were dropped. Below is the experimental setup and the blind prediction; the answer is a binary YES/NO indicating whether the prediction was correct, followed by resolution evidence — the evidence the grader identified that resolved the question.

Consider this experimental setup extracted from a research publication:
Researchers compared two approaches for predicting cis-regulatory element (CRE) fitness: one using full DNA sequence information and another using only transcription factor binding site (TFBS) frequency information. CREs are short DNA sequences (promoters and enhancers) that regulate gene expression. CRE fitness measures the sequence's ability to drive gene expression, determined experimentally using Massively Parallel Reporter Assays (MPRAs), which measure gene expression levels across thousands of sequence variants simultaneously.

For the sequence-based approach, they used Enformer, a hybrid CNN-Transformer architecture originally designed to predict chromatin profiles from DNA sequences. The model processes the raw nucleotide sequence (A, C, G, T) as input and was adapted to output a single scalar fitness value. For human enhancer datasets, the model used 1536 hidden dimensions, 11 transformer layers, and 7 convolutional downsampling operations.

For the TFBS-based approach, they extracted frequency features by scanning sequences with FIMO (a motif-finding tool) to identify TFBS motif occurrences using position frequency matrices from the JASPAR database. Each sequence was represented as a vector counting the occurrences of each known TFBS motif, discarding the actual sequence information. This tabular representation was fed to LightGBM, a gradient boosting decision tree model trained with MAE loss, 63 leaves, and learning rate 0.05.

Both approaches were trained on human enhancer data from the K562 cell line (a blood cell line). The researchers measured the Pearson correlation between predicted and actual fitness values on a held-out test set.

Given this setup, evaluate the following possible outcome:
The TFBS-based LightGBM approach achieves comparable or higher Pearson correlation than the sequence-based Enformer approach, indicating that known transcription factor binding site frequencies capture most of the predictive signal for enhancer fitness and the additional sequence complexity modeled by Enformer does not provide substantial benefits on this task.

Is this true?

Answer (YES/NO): NO